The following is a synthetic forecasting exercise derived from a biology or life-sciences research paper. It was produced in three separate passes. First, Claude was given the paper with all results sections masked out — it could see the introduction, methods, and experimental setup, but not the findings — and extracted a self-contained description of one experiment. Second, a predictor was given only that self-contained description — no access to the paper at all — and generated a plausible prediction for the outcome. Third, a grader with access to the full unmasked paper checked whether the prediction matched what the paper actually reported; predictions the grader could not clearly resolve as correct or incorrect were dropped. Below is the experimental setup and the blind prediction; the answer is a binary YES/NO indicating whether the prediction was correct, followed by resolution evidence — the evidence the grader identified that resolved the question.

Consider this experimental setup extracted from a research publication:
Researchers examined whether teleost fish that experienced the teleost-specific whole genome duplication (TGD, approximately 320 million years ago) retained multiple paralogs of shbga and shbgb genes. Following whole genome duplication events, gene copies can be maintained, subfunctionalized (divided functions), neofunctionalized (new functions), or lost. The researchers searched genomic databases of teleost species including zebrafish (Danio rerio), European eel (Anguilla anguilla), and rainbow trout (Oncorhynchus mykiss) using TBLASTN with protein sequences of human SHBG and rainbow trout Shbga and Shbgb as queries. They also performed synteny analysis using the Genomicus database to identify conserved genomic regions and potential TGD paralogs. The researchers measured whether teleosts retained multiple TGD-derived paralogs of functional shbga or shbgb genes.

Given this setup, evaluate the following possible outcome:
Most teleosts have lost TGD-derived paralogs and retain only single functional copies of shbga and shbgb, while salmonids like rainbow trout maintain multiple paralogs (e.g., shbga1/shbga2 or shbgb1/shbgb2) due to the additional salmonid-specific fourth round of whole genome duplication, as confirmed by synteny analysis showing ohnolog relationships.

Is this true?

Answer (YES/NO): NO